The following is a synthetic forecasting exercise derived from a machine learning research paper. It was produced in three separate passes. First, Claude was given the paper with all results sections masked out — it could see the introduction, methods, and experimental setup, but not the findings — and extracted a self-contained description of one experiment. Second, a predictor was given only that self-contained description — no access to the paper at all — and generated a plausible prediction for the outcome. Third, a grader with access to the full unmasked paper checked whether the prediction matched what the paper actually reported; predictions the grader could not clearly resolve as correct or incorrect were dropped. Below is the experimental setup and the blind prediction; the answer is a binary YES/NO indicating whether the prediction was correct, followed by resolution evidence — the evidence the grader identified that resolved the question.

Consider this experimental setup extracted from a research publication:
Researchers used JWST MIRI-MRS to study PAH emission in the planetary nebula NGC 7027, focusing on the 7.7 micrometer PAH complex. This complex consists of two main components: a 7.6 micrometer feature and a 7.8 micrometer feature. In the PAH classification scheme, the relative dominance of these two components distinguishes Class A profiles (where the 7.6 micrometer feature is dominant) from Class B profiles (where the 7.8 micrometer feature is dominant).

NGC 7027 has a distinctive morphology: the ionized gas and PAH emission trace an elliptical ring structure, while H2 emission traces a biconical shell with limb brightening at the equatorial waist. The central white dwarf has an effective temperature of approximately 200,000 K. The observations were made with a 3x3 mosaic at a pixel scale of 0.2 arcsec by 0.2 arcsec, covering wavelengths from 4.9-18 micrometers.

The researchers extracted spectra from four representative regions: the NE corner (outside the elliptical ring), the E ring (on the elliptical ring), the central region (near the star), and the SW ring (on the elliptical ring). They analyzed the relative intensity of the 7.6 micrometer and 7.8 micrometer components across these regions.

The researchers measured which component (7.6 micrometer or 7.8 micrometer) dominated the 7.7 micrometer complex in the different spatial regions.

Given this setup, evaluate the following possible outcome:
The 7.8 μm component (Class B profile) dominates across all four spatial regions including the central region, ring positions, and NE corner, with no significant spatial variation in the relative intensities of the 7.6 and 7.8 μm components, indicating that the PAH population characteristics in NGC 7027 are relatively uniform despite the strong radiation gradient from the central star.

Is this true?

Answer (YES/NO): NO